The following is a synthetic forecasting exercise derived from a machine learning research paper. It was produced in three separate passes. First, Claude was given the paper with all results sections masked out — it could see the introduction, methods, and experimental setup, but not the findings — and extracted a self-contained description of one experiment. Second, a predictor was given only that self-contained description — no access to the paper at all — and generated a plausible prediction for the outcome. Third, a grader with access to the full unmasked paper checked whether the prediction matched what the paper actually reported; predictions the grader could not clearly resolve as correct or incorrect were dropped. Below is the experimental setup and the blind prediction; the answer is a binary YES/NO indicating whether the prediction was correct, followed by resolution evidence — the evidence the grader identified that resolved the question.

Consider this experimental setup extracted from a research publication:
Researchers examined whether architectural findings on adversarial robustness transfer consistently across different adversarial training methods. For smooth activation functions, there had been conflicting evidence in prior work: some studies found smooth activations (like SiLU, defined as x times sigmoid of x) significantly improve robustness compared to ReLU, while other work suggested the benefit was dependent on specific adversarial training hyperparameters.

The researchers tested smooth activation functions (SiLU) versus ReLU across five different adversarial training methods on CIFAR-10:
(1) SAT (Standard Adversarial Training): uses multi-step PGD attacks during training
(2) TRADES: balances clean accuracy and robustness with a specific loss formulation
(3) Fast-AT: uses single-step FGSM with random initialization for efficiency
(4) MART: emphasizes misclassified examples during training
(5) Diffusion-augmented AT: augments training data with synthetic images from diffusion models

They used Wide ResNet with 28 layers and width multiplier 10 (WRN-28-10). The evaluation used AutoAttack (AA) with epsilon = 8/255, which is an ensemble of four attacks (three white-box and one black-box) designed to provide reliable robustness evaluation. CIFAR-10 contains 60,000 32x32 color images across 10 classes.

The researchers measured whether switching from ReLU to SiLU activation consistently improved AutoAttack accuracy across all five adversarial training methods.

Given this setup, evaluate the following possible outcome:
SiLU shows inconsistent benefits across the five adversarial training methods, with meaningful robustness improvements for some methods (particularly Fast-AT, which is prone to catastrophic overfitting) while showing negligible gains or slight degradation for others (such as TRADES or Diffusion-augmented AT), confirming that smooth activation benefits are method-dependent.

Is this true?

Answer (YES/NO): NO